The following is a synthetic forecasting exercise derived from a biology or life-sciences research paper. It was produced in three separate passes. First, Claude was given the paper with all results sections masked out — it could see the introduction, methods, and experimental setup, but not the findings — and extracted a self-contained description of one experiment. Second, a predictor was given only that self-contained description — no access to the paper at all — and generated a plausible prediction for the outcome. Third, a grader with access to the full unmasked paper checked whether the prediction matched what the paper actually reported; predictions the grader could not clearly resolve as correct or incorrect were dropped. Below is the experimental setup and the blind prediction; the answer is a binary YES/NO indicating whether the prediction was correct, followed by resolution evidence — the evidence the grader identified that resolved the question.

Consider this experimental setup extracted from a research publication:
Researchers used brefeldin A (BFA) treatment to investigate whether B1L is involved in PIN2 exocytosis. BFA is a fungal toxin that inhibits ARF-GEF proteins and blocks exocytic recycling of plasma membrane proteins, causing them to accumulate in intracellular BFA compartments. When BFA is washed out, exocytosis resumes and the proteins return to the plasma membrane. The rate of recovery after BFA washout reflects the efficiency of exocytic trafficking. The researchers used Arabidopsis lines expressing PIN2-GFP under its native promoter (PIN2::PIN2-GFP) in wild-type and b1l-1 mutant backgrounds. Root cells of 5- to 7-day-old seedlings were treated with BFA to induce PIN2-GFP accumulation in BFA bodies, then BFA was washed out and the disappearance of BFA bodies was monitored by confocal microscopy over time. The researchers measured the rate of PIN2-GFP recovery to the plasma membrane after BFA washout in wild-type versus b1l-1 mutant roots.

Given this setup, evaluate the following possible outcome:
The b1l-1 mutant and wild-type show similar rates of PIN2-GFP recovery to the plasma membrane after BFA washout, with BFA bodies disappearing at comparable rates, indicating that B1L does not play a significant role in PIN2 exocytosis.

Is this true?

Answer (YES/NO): NO